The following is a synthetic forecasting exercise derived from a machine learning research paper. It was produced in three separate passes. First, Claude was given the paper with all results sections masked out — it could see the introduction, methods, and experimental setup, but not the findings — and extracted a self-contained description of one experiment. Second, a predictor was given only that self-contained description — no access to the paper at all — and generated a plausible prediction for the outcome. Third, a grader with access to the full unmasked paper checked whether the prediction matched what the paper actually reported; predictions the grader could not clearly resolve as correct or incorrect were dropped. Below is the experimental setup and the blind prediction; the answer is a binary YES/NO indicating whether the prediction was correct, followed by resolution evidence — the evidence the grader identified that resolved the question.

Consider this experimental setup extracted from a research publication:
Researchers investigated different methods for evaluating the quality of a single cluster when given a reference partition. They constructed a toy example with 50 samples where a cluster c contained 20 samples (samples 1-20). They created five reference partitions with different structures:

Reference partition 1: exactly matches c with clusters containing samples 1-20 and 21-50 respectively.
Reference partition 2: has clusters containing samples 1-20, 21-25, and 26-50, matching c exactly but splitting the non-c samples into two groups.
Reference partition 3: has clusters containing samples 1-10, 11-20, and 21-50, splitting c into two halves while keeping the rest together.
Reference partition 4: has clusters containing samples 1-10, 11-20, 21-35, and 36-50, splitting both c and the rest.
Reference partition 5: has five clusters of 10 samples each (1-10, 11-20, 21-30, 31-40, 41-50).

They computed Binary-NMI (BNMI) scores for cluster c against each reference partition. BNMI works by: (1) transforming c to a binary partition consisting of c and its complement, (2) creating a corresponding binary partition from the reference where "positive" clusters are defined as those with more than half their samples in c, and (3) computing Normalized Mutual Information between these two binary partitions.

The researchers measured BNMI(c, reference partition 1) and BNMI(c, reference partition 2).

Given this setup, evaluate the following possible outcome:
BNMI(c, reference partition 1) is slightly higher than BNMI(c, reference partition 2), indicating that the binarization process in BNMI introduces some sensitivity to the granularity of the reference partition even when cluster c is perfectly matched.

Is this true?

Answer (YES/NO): NO